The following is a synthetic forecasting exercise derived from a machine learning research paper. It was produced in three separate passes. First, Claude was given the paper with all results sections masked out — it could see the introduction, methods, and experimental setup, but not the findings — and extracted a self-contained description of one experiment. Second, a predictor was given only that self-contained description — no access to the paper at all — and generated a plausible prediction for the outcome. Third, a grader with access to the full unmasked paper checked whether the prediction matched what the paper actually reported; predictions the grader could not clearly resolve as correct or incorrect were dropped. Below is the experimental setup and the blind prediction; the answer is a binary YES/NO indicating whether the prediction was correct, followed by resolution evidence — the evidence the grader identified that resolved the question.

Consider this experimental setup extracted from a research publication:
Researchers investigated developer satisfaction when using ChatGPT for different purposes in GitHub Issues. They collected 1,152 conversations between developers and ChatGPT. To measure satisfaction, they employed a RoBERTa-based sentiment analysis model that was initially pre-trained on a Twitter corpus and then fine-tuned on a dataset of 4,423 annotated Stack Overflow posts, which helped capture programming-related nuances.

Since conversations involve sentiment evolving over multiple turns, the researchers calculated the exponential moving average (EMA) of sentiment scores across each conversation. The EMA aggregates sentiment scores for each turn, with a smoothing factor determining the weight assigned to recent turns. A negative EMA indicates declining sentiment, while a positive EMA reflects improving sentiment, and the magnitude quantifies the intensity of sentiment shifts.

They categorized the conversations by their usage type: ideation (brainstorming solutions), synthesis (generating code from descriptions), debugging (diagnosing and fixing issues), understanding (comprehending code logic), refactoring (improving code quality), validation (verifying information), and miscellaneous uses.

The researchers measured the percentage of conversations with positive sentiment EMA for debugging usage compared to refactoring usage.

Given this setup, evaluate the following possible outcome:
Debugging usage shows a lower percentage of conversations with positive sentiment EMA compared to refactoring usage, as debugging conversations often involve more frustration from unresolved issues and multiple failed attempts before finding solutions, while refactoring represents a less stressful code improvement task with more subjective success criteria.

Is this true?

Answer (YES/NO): YES